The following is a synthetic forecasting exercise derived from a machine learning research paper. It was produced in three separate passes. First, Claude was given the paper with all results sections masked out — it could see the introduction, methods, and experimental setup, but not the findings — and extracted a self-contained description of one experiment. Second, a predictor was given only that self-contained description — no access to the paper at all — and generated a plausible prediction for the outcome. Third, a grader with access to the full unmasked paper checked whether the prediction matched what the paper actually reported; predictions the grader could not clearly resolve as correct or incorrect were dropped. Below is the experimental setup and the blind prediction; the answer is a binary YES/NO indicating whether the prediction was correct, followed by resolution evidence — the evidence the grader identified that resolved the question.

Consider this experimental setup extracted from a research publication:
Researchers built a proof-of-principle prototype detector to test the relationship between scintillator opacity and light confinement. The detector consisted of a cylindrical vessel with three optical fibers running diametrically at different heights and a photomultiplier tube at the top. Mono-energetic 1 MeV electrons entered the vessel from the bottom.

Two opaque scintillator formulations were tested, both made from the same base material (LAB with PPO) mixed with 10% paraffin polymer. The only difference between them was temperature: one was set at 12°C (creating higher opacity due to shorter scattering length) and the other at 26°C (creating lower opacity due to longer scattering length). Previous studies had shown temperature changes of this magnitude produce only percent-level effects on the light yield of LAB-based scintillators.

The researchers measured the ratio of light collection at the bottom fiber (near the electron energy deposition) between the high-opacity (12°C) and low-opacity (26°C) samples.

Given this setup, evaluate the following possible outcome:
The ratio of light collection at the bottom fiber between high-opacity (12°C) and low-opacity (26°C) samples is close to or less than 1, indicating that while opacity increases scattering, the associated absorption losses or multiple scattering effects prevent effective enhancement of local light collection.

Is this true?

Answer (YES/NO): NO